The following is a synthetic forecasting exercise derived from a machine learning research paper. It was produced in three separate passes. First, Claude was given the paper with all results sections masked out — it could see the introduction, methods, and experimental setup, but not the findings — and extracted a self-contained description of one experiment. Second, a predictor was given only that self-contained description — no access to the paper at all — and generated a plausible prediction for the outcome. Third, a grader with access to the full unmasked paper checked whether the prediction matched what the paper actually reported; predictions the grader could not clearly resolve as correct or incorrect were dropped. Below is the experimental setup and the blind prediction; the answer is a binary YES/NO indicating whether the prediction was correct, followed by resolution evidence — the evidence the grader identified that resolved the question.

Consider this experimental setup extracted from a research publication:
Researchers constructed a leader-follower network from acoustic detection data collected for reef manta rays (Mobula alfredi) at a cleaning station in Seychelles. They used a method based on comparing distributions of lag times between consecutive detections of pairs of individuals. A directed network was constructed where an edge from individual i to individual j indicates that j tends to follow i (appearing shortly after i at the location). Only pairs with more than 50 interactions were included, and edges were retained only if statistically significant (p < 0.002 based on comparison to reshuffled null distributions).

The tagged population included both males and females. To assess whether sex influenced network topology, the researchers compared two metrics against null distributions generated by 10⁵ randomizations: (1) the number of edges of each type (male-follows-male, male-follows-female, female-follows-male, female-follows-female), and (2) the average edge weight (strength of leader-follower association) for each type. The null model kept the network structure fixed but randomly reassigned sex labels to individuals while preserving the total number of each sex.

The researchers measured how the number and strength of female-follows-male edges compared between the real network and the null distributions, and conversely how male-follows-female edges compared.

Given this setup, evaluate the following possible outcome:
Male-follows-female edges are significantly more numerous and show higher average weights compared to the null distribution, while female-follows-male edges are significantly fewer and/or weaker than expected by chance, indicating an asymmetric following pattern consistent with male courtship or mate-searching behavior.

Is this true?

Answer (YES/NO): NO